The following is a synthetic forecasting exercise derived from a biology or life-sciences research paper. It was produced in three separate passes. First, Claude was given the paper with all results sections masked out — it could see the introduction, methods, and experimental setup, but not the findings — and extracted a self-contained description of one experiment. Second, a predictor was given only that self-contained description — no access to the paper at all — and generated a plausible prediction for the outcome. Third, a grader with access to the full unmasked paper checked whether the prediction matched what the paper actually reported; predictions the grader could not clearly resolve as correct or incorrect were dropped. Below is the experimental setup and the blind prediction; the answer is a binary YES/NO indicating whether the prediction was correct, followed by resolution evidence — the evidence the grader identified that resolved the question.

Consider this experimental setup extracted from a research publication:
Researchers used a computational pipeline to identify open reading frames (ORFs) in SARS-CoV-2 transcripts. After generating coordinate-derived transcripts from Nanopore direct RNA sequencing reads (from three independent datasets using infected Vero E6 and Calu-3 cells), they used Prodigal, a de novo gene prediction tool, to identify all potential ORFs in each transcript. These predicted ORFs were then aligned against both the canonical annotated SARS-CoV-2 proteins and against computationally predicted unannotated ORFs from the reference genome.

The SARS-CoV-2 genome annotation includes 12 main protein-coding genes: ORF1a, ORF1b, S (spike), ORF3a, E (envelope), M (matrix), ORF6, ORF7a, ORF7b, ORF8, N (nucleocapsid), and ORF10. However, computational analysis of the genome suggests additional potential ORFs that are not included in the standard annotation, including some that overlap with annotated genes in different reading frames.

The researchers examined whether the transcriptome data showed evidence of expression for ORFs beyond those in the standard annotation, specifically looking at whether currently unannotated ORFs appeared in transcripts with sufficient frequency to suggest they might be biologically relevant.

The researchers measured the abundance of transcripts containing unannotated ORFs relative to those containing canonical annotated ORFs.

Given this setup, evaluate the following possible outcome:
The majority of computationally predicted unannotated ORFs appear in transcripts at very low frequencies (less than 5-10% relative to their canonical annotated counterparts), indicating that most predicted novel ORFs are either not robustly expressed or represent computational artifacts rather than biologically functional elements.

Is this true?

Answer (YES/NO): NO